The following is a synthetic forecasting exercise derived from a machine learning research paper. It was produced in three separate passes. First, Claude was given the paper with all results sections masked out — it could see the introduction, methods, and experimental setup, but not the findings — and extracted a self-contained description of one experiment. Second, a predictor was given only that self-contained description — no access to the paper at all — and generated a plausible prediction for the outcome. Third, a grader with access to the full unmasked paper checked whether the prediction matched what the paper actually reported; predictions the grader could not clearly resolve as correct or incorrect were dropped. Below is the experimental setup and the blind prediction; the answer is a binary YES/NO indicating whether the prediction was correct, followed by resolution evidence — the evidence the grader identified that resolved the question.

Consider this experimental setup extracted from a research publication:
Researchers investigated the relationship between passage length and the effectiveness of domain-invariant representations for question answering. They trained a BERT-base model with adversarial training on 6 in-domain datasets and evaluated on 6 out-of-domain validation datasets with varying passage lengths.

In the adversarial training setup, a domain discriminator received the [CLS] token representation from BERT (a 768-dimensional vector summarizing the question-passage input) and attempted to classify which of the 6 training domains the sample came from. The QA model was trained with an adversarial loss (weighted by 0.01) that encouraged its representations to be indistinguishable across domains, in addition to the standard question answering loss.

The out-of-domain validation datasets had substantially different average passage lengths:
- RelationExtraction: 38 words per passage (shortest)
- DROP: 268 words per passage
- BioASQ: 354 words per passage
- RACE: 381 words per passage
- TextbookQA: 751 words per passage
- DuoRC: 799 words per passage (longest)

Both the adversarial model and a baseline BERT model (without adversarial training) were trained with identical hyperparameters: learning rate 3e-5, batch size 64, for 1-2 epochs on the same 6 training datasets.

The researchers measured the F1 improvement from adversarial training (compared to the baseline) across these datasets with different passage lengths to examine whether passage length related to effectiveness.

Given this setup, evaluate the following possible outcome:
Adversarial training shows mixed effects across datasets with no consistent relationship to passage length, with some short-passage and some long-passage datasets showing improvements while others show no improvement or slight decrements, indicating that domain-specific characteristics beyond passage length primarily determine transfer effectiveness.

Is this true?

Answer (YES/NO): NO